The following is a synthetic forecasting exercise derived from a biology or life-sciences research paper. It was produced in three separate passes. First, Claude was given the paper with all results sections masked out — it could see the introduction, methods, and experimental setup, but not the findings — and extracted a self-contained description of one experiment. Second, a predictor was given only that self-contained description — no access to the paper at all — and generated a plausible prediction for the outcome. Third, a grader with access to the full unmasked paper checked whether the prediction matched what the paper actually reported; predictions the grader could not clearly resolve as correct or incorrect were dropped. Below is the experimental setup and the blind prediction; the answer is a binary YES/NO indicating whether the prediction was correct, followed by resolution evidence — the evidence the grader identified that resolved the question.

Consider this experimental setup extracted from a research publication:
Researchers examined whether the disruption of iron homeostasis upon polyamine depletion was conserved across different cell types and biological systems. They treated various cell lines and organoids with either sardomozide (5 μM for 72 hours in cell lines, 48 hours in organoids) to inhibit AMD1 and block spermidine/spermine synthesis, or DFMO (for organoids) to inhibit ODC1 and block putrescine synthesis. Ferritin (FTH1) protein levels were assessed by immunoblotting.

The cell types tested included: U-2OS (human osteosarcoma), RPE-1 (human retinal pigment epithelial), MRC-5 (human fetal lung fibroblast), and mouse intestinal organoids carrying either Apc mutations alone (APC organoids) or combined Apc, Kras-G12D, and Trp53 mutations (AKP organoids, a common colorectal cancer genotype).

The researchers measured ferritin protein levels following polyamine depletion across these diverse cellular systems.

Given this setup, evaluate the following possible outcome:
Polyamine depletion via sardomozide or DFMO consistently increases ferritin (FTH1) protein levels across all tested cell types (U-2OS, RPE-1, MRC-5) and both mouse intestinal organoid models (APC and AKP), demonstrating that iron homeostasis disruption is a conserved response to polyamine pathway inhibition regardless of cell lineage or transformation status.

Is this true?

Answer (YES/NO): YES